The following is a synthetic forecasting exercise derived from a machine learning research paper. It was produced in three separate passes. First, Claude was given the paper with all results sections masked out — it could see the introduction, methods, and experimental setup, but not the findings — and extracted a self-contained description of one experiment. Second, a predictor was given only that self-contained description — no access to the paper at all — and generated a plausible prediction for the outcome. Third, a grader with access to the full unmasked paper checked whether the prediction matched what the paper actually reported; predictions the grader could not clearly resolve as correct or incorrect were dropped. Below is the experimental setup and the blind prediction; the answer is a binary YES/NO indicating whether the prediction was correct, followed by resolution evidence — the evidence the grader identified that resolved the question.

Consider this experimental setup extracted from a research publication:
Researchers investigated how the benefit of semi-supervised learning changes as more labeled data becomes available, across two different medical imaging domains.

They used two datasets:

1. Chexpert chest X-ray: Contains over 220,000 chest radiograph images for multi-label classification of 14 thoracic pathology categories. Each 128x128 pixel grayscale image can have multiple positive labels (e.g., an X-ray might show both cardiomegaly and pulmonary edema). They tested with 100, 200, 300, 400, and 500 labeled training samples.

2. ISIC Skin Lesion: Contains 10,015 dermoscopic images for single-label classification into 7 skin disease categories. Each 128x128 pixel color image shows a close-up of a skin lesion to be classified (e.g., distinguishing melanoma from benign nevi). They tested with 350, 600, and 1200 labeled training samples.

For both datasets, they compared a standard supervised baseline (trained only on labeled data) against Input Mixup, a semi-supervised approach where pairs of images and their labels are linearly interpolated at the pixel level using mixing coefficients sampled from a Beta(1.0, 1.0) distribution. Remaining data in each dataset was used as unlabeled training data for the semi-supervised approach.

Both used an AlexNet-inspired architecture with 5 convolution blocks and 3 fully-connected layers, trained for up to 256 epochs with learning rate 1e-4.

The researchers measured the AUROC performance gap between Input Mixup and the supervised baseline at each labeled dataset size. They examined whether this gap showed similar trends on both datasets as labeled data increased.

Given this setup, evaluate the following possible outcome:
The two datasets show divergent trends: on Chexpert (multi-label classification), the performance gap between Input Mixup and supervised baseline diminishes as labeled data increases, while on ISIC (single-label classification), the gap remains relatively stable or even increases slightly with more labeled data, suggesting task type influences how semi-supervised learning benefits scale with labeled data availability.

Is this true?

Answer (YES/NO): NO